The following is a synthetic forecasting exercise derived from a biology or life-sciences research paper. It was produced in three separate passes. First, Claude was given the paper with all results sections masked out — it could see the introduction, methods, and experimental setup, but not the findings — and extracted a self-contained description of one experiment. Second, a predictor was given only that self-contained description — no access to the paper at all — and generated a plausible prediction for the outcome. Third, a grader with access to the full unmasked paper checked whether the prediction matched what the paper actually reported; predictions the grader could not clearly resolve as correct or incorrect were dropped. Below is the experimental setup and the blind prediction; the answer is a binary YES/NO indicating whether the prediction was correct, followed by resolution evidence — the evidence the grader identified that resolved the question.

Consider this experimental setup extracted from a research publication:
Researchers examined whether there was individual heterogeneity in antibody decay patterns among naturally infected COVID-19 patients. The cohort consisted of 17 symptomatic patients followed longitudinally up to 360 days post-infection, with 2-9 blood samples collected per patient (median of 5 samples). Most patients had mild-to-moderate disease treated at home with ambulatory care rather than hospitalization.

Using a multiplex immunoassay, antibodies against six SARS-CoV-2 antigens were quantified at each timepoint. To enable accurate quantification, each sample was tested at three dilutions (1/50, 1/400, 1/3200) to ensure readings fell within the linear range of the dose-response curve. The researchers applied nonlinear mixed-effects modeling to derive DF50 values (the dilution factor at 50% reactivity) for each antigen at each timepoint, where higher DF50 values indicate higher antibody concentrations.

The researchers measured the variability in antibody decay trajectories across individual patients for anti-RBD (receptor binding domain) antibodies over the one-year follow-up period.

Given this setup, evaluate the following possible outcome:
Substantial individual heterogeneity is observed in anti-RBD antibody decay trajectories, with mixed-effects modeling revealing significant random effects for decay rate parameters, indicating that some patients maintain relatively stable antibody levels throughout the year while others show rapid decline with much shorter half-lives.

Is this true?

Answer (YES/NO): NO